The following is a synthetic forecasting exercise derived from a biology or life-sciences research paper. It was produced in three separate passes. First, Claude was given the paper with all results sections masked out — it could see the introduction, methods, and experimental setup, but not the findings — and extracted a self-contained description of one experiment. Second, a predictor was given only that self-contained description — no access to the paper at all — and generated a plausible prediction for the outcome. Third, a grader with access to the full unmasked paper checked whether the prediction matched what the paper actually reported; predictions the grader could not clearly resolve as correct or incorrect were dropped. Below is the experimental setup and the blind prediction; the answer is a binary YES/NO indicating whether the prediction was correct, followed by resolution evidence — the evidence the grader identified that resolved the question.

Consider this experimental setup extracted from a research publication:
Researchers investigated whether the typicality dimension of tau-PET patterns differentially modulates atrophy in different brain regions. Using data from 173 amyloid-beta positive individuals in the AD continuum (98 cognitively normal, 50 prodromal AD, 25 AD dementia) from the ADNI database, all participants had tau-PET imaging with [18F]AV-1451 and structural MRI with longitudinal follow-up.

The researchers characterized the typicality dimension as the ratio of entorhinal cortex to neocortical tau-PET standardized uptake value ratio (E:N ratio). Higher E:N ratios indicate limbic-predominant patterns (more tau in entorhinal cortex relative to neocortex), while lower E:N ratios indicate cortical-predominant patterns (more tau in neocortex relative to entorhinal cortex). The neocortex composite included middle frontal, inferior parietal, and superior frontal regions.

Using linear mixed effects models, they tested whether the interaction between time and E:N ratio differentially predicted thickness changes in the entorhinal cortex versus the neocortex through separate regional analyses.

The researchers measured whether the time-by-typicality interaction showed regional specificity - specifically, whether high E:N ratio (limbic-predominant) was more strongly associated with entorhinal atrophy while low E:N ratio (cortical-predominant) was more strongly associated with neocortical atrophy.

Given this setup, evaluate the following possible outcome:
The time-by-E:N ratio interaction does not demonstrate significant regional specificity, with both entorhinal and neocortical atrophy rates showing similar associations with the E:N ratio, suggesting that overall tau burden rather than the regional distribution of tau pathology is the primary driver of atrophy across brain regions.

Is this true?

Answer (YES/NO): NO